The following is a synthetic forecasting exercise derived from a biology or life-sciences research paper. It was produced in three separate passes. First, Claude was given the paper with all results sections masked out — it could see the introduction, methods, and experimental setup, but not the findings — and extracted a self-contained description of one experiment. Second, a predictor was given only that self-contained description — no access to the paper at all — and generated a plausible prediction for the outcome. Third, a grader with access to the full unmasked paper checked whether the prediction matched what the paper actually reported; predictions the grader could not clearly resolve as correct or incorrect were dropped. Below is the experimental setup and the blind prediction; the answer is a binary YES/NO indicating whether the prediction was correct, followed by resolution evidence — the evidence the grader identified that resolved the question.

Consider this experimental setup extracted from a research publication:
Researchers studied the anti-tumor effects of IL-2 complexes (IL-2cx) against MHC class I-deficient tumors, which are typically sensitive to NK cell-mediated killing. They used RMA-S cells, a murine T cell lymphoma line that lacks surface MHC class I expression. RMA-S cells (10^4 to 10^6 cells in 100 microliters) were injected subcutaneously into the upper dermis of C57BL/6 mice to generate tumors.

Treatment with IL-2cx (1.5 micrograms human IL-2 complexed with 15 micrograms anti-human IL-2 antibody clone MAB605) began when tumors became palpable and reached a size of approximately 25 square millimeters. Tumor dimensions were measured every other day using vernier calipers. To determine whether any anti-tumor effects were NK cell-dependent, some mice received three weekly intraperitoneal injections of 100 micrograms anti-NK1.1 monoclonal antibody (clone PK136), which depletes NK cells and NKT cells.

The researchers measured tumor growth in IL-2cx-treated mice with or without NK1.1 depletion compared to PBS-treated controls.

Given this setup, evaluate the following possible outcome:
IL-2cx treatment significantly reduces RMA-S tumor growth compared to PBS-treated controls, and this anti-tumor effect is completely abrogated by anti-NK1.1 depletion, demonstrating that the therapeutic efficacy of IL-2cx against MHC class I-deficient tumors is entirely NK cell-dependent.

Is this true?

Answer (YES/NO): YES